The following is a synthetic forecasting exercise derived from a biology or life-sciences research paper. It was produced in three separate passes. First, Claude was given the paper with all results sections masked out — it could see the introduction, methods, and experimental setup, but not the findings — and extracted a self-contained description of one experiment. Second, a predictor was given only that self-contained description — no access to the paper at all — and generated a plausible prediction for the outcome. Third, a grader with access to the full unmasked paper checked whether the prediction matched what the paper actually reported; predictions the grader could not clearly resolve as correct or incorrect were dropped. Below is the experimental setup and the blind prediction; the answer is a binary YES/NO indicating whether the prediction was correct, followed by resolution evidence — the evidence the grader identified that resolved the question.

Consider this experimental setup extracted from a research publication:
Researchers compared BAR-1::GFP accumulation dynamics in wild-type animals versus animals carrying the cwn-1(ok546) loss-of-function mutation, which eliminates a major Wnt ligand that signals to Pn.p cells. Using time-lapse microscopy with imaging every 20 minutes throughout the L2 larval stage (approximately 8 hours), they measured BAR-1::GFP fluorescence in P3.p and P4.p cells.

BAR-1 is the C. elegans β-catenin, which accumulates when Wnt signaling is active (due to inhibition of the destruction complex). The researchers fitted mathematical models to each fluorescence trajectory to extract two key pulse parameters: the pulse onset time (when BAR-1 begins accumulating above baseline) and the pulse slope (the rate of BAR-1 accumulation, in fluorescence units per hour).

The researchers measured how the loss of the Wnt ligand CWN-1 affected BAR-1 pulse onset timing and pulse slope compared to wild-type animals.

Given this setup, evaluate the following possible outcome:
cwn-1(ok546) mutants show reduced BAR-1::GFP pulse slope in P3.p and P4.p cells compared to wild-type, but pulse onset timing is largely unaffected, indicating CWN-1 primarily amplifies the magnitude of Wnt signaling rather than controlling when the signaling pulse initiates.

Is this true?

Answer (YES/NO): NO